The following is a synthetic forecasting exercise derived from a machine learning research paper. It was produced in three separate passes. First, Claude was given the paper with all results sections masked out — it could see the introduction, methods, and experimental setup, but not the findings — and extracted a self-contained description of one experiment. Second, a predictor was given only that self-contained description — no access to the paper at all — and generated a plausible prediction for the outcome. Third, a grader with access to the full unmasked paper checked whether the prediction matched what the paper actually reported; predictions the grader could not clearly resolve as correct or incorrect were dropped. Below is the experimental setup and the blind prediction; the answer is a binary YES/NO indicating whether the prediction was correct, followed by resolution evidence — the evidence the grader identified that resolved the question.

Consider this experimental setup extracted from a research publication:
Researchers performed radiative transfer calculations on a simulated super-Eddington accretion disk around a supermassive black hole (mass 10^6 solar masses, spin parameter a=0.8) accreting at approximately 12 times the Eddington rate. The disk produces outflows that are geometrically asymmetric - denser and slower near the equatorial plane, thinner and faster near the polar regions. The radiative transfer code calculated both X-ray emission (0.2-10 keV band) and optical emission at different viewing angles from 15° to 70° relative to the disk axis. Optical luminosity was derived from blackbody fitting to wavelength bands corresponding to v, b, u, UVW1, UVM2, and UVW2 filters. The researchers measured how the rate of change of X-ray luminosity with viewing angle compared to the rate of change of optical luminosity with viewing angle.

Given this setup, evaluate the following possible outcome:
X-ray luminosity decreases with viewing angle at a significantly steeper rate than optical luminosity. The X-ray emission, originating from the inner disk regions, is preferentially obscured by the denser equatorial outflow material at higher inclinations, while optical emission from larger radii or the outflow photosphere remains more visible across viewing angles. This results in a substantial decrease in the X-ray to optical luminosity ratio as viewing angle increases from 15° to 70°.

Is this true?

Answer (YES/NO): YES